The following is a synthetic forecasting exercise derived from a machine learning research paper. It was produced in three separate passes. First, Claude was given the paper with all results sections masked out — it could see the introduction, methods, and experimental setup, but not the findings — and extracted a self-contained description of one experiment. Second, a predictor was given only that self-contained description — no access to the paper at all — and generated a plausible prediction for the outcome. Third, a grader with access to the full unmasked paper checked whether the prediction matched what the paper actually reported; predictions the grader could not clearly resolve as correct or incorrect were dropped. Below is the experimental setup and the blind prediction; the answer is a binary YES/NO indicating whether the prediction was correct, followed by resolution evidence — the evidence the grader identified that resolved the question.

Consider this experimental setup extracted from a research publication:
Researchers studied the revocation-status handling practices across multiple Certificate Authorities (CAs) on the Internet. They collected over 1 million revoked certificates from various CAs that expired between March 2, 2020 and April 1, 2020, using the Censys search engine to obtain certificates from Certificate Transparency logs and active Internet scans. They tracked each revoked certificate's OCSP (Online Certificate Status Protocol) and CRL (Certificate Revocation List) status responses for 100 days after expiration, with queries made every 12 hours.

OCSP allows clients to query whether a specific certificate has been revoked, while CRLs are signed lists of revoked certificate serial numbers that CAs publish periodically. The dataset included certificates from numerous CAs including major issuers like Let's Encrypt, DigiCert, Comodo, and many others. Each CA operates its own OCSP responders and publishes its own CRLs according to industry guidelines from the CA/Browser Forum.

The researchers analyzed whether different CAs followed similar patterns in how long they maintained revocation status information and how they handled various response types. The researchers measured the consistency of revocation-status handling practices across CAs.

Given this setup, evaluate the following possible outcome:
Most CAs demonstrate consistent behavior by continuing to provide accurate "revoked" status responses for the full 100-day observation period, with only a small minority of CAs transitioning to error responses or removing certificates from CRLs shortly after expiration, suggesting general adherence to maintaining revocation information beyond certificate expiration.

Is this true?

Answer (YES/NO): NO